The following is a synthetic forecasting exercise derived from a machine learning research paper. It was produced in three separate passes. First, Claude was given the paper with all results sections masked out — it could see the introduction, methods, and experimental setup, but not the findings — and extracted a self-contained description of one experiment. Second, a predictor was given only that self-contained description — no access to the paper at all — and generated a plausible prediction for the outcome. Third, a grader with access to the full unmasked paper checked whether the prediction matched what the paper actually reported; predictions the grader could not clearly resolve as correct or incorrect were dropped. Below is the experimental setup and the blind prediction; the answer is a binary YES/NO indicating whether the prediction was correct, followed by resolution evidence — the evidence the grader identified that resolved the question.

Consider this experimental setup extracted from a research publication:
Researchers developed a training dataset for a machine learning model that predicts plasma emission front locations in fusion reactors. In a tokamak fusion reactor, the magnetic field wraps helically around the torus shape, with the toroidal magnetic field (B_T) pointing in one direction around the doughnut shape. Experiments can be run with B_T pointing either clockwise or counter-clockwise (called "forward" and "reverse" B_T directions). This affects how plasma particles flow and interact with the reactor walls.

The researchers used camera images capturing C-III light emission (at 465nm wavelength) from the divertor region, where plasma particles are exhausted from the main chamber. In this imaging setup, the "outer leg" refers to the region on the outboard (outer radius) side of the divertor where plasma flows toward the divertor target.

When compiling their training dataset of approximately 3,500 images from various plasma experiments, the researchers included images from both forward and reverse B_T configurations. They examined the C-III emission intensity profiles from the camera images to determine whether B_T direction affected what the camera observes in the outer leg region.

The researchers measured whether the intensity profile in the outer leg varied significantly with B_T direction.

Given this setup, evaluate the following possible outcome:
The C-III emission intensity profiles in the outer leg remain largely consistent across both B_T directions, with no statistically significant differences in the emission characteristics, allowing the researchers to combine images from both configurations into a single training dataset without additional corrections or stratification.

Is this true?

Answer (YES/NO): NO